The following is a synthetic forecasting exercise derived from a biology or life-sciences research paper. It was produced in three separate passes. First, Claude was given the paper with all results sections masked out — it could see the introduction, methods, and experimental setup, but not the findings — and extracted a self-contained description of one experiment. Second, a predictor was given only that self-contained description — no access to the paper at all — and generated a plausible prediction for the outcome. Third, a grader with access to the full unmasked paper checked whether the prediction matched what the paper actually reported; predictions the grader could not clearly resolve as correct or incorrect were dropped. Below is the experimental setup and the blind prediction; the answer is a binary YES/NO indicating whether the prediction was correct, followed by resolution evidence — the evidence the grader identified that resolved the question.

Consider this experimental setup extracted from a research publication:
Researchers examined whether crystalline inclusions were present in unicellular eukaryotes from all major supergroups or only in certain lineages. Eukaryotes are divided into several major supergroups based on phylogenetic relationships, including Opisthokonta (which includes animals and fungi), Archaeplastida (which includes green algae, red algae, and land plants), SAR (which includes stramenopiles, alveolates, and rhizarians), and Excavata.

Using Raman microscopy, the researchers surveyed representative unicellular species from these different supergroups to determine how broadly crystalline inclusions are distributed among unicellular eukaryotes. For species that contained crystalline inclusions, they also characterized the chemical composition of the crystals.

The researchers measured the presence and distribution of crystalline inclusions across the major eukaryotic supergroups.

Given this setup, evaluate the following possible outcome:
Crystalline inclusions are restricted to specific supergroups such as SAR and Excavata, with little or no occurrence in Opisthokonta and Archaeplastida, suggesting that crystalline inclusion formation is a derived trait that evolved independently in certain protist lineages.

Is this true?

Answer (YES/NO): NO